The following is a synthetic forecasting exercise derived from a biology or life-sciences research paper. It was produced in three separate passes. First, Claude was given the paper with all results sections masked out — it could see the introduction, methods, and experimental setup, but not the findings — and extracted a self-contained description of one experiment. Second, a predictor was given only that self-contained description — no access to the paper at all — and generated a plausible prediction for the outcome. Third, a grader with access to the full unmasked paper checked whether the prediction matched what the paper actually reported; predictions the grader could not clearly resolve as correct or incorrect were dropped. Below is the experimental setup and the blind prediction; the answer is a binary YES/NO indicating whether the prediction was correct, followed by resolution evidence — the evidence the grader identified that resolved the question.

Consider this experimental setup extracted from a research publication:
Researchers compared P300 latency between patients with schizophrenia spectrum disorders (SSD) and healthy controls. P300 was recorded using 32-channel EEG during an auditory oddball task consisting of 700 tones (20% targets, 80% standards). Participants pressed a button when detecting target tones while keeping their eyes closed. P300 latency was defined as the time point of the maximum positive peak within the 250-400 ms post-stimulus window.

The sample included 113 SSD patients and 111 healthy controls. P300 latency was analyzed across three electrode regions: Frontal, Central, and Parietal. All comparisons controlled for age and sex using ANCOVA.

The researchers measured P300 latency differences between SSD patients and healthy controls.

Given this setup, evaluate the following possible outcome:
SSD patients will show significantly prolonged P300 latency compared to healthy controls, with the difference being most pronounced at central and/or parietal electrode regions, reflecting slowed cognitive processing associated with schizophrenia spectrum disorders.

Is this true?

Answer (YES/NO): NO